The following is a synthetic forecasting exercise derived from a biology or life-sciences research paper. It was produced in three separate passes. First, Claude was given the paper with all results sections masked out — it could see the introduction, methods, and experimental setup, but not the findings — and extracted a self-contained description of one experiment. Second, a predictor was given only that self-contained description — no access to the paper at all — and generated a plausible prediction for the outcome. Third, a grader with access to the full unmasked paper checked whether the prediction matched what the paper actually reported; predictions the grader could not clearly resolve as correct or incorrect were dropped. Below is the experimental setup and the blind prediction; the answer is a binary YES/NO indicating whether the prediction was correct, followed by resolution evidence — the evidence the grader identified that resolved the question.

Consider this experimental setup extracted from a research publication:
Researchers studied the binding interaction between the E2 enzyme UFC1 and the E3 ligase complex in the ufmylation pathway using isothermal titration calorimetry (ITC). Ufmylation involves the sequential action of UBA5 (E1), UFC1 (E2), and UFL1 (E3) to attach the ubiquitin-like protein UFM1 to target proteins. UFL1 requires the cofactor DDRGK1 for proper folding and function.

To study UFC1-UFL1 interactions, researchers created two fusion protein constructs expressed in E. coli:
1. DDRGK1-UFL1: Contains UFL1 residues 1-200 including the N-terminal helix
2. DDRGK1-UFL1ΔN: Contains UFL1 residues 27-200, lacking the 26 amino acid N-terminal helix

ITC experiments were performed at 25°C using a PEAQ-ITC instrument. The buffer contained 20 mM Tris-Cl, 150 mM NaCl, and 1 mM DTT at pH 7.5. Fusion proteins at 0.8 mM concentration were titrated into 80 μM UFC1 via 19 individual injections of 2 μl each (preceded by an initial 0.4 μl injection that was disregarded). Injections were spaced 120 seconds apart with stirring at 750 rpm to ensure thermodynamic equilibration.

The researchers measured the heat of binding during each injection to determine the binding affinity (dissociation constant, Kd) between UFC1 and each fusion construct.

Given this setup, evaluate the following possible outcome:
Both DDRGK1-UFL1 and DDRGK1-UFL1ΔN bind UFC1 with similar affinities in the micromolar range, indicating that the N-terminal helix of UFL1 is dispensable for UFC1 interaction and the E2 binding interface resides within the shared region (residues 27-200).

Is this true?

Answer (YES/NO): NO